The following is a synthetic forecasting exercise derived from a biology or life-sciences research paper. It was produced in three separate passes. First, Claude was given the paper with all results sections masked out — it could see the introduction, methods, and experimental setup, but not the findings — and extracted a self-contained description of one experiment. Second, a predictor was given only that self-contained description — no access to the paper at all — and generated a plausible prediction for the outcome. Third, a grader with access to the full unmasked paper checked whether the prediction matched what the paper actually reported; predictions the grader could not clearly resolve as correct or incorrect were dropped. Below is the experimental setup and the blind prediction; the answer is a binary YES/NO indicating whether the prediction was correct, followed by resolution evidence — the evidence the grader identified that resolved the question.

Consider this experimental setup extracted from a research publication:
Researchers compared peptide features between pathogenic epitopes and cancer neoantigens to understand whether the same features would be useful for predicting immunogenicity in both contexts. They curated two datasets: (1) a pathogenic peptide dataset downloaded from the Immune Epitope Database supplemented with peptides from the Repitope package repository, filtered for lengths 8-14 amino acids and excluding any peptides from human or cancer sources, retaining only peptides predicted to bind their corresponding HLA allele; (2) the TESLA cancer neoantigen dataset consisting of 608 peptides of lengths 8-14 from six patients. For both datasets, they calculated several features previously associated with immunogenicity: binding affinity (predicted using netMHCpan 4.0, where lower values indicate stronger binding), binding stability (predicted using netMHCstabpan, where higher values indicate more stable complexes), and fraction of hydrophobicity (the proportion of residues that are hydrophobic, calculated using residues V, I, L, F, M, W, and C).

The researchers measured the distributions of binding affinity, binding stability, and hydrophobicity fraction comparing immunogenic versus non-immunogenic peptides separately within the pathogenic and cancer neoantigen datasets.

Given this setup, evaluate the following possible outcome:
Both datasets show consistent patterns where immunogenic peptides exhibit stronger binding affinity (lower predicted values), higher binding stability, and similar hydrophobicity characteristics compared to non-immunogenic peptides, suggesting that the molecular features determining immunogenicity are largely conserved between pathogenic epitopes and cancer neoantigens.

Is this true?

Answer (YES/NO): NO